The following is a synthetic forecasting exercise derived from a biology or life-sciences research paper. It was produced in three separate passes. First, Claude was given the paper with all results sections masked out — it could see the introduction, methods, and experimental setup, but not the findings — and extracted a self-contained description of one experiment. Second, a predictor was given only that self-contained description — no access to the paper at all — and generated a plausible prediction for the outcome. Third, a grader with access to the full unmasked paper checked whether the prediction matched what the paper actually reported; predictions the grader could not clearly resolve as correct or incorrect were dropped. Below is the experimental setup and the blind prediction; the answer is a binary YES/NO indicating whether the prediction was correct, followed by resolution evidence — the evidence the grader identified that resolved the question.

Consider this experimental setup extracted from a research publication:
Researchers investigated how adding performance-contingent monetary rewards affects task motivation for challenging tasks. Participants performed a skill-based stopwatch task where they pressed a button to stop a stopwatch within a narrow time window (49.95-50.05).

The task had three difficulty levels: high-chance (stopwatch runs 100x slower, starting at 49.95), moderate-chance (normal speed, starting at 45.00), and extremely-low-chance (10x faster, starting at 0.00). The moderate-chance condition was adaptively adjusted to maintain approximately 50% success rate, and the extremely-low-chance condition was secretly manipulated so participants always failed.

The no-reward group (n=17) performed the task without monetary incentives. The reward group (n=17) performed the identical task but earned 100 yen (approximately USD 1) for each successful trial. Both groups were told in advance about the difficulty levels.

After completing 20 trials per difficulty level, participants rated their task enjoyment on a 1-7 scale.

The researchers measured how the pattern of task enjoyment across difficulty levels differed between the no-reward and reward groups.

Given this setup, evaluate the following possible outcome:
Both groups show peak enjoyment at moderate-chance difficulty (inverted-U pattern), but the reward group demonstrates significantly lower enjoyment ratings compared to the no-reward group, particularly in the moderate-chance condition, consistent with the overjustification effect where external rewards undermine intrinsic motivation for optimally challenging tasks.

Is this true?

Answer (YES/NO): NO